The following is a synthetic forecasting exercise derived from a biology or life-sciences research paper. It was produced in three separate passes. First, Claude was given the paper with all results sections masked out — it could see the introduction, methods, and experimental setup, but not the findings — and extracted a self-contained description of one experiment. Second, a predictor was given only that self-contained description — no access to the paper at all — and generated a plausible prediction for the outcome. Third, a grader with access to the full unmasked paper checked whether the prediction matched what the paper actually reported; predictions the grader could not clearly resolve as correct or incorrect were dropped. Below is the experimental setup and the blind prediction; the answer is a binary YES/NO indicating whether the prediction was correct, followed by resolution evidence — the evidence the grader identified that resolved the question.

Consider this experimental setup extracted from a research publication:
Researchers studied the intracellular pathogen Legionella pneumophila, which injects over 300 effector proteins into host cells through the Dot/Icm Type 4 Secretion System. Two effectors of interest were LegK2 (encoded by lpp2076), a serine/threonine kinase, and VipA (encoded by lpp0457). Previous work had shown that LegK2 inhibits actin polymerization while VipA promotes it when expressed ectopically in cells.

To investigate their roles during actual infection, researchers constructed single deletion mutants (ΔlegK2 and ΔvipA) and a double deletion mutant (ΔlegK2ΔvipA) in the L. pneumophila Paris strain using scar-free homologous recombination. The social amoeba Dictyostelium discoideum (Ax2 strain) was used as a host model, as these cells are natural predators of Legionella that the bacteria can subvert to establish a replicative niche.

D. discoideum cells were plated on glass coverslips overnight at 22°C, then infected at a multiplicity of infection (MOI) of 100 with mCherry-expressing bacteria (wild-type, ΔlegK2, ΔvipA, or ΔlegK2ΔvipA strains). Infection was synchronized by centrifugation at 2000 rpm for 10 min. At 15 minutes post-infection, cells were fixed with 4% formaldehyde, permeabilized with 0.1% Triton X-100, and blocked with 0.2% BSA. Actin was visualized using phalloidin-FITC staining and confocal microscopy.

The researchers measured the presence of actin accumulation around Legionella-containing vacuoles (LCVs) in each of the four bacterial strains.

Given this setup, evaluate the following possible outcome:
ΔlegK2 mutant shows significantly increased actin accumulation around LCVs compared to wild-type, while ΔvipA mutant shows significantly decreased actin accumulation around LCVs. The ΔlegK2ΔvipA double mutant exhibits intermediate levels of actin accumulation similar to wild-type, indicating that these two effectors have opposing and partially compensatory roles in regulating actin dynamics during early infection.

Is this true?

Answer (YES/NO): NO